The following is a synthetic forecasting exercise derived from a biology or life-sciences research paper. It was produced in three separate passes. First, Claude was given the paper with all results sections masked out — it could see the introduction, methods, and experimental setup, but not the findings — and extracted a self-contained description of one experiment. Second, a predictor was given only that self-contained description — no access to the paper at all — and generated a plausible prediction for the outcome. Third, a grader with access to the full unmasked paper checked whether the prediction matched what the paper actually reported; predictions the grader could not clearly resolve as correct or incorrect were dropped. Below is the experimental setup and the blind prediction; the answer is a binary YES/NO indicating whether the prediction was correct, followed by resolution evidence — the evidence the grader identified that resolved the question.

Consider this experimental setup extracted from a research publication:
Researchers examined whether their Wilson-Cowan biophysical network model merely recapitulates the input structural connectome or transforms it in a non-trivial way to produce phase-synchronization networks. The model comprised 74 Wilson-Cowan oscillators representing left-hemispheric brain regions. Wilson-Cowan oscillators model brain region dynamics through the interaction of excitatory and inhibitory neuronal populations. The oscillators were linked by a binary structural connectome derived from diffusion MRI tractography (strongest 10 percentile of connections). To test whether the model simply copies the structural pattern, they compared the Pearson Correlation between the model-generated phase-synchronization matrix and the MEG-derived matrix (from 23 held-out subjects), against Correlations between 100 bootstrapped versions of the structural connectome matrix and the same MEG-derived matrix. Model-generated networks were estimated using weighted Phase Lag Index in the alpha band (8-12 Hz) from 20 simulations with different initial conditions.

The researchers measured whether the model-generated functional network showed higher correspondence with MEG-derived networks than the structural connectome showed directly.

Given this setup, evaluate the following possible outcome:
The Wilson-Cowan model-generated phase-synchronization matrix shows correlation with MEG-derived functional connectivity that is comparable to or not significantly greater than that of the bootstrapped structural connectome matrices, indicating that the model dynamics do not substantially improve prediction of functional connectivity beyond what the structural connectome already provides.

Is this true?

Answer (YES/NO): NO